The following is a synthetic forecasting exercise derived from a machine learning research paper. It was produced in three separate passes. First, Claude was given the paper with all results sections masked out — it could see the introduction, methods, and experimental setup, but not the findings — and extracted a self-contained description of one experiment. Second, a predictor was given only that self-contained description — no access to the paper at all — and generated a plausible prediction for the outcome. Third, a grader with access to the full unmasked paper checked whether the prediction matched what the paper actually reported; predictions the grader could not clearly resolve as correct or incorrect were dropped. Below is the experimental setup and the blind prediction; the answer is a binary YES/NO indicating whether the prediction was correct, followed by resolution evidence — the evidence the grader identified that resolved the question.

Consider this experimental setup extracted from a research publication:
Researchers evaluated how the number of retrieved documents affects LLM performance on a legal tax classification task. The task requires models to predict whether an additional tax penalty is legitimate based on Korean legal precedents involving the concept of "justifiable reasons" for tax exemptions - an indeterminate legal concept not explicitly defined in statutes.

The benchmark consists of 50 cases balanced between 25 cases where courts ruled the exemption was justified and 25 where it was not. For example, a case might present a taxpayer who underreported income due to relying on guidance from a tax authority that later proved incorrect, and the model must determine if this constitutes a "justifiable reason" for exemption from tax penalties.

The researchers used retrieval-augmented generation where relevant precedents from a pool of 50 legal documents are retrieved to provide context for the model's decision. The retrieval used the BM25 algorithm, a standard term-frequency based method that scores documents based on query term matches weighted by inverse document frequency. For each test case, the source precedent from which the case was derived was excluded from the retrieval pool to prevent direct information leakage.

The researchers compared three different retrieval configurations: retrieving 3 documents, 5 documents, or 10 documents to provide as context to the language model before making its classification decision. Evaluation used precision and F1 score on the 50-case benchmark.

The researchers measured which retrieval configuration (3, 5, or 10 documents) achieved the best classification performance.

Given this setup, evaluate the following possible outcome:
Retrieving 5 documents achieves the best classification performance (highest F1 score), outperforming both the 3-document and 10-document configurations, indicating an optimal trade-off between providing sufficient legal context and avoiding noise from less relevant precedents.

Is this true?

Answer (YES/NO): YES